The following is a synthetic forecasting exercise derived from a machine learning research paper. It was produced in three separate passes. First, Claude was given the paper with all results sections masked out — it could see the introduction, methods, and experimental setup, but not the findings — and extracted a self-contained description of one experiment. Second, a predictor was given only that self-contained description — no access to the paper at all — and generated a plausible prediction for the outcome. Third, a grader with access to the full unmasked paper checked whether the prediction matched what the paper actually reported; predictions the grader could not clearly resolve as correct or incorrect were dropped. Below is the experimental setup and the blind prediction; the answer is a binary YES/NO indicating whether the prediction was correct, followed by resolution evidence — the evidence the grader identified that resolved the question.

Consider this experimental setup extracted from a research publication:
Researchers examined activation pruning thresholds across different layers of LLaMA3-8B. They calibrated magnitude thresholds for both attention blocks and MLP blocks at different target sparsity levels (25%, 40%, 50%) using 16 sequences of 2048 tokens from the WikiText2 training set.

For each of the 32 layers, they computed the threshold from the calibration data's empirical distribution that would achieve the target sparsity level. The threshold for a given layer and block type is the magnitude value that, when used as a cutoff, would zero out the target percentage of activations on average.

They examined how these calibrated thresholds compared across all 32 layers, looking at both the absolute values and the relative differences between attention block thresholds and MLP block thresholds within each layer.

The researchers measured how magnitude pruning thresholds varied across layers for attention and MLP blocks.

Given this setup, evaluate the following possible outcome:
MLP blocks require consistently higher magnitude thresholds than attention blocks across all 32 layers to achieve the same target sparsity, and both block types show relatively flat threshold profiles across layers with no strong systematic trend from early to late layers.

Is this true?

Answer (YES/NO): NO